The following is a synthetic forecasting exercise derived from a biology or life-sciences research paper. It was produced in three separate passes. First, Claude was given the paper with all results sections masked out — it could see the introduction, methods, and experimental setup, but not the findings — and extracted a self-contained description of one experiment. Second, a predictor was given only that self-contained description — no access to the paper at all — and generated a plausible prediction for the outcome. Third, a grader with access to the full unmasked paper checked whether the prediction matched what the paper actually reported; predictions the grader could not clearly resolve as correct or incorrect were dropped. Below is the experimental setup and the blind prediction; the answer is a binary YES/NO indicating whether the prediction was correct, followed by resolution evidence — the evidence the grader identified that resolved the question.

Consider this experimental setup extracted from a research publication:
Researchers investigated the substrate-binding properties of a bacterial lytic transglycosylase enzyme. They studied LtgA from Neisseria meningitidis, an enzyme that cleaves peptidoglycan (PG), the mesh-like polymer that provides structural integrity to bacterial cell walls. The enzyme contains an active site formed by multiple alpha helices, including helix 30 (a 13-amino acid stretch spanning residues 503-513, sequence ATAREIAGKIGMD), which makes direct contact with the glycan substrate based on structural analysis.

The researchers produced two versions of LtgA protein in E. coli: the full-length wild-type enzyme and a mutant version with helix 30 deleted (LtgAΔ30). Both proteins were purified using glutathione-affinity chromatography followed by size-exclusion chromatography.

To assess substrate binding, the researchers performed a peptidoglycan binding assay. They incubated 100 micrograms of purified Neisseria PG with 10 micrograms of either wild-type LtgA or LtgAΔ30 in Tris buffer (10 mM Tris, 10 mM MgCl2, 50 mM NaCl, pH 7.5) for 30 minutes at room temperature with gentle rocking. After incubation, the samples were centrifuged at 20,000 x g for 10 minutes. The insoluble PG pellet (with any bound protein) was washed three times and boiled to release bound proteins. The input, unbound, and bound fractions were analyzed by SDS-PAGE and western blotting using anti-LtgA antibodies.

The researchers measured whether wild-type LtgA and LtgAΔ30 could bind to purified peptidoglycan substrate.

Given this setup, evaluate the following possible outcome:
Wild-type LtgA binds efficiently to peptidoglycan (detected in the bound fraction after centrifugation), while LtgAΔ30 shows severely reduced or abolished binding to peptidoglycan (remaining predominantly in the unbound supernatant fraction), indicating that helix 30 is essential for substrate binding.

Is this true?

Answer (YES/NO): YES